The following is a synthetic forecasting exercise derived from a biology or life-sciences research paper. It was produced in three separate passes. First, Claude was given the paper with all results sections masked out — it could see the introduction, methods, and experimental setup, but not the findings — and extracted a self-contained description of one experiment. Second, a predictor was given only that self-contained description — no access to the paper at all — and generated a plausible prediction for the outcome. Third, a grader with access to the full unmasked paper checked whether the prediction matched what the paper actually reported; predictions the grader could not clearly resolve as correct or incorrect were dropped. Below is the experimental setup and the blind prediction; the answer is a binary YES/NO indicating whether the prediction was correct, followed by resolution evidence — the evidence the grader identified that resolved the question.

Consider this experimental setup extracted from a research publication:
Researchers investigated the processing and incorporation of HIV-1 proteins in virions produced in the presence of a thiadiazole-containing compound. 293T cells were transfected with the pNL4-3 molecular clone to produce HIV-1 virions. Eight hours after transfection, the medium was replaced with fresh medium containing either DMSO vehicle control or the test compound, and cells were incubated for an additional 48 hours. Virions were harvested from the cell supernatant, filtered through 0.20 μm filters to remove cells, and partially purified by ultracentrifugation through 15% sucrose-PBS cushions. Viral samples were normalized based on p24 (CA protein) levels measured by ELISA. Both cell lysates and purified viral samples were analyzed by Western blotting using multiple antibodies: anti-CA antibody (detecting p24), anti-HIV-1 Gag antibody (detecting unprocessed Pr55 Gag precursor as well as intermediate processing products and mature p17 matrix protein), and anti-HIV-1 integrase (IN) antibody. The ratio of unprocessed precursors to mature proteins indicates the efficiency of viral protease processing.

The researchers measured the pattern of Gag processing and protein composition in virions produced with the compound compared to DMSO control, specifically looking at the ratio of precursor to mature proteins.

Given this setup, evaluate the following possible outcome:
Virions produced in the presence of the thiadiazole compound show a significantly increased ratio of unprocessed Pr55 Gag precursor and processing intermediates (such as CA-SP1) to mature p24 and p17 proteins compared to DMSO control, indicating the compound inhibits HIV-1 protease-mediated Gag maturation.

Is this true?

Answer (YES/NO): NO